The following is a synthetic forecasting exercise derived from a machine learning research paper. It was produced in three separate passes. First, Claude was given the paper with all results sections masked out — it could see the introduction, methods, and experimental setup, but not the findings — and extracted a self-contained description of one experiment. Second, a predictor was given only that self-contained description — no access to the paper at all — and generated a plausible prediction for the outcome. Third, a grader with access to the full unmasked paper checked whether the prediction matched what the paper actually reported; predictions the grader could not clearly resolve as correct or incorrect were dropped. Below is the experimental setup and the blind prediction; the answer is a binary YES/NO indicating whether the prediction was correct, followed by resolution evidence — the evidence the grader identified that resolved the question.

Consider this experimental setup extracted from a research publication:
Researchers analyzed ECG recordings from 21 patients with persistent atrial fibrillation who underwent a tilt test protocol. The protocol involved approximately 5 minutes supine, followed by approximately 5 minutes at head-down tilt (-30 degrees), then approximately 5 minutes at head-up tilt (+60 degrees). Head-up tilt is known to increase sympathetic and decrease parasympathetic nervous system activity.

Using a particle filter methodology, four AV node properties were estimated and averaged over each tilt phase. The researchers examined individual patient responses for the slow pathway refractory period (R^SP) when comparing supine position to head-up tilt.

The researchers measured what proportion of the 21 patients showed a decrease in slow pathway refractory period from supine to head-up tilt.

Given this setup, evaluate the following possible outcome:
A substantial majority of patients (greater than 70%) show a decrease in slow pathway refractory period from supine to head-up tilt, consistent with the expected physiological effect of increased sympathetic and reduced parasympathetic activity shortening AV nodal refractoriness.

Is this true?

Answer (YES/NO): YES